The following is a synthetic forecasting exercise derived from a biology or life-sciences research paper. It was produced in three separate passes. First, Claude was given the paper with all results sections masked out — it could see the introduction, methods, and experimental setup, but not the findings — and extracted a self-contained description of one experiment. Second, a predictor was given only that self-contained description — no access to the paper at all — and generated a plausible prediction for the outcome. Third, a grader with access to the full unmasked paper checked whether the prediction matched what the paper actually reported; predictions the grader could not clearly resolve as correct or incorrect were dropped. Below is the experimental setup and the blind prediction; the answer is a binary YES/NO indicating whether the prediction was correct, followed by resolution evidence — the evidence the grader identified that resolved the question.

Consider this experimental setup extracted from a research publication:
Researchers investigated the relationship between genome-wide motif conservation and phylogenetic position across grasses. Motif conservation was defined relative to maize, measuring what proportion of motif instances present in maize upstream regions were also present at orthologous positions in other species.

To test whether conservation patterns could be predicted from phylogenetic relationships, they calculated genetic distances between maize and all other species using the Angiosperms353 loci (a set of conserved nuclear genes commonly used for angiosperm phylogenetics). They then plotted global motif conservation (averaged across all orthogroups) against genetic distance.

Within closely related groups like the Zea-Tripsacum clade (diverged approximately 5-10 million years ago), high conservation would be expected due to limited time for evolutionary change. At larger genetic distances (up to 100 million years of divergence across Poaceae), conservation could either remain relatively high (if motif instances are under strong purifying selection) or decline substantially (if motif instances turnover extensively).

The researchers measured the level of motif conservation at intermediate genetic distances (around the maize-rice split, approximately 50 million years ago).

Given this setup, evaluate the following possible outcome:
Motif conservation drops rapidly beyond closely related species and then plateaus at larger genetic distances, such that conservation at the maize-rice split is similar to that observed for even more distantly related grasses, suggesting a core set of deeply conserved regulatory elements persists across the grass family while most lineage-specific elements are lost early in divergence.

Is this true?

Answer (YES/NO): YES